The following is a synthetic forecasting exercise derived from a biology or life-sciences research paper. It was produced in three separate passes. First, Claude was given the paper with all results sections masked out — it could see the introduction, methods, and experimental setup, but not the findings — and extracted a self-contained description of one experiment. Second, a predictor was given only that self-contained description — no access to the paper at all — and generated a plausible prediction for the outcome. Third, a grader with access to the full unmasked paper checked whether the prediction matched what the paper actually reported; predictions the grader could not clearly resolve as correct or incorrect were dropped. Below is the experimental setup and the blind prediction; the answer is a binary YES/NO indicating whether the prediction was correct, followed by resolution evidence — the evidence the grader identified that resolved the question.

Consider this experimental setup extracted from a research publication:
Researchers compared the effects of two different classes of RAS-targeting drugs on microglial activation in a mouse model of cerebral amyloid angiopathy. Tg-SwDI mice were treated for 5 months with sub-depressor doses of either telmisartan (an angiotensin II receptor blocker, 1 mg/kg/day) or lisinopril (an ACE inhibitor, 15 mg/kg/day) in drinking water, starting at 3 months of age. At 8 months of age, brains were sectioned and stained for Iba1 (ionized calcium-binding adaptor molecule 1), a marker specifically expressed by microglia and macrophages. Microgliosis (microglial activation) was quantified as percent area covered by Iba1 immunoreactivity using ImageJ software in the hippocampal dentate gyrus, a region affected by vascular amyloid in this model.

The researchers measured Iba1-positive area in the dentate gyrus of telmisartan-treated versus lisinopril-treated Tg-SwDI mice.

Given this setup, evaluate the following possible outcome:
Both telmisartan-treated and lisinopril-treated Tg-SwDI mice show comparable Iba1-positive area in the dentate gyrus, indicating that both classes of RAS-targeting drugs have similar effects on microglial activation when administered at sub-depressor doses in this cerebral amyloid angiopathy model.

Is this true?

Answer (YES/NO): YES